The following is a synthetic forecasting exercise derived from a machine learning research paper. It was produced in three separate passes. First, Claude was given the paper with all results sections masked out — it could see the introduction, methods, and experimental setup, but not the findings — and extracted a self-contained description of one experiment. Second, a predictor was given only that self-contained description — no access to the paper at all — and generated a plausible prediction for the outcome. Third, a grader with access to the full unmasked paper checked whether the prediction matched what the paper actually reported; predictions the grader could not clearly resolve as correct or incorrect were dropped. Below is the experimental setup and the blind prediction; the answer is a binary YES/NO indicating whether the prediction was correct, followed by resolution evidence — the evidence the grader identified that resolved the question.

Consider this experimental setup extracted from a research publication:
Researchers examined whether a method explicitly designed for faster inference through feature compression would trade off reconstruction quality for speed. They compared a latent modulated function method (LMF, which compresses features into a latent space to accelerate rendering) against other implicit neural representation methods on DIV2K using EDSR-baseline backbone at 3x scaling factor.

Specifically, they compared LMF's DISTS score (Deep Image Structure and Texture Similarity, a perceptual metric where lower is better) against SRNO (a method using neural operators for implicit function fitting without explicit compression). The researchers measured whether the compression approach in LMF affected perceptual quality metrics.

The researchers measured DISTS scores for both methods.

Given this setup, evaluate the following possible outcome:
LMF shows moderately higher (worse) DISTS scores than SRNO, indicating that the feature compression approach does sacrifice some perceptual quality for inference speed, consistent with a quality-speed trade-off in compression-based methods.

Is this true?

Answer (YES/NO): YES